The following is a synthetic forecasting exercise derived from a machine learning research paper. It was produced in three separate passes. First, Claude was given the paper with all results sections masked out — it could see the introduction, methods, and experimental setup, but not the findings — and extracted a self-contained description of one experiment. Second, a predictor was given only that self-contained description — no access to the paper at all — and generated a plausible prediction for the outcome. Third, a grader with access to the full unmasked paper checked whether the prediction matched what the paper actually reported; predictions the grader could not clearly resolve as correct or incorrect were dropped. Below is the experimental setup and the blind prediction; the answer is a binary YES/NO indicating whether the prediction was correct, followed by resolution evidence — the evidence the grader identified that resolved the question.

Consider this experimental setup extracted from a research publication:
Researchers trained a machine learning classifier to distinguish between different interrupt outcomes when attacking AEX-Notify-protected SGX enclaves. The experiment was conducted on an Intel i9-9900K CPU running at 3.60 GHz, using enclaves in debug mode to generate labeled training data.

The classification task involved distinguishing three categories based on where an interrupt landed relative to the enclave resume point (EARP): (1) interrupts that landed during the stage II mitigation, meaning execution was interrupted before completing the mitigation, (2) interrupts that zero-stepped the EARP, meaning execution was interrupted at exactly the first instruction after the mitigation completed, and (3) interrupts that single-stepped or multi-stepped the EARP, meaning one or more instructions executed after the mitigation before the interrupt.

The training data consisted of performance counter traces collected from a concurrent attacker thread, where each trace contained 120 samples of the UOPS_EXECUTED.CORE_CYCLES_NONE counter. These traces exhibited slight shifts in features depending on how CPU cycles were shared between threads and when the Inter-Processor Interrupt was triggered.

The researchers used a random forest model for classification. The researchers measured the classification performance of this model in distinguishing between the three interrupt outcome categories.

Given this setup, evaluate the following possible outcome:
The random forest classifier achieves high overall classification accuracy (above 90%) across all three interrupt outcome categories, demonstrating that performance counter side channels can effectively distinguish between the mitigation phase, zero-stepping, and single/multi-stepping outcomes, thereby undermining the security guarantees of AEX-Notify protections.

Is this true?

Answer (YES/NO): YES